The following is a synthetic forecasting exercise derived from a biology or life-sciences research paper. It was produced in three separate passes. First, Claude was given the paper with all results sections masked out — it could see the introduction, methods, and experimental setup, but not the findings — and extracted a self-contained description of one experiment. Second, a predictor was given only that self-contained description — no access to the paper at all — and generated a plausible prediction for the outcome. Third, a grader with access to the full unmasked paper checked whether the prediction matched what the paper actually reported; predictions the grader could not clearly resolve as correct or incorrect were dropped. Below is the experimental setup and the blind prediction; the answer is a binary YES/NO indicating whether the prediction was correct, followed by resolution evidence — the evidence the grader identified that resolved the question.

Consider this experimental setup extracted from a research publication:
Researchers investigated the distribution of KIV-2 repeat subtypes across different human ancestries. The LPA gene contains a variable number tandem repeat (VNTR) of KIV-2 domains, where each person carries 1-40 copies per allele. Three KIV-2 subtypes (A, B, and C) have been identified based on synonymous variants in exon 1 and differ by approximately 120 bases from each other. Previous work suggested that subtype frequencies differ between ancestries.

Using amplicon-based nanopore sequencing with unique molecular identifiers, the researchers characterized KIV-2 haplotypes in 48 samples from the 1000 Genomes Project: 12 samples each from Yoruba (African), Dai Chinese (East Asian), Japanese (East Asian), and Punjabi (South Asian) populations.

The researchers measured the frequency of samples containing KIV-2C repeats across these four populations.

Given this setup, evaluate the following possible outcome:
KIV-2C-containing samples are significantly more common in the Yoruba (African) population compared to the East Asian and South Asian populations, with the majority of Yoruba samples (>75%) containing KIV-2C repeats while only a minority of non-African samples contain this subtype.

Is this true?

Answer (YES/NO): NO